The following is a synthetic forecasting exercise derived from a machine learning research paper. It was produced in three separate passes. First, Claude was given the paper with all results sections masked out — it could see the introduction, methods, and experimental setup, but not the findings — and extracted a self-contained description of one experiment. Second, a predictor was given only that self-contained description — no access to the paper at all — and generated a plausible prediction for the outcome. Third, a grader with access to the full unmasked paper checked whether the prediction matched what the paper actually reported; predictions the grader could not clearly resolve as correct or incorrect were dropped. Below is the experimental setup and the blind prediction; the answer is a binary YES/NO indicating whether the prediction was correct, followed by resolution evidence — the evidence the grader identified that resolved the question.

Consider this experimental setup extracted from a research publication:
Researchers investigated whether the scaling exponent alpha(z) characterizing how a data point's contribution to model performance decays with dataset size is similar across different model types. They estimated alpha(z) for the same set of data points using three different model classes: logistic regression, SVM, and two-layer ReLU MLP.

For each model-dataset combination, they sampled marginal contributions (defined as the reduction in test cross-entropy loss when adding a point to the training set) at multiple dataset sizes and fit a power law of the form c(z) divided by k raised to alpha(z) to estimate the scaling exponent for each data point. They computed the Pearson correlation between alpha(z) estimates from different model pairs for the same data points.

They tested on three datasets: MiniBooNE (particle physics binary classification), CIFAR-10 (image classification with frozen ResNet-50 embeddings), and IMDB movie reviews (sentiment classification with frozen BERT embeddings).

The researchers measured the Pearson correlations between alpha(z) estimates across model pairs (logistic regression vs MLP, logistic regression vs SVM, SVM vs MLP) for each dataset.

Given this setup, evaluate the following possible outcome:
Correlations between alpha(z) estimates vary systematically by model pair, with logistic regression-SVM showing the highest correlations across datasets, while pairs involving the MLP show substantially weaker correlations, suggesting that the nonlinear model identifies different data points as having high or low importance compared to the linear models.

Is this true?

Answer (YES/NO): NO